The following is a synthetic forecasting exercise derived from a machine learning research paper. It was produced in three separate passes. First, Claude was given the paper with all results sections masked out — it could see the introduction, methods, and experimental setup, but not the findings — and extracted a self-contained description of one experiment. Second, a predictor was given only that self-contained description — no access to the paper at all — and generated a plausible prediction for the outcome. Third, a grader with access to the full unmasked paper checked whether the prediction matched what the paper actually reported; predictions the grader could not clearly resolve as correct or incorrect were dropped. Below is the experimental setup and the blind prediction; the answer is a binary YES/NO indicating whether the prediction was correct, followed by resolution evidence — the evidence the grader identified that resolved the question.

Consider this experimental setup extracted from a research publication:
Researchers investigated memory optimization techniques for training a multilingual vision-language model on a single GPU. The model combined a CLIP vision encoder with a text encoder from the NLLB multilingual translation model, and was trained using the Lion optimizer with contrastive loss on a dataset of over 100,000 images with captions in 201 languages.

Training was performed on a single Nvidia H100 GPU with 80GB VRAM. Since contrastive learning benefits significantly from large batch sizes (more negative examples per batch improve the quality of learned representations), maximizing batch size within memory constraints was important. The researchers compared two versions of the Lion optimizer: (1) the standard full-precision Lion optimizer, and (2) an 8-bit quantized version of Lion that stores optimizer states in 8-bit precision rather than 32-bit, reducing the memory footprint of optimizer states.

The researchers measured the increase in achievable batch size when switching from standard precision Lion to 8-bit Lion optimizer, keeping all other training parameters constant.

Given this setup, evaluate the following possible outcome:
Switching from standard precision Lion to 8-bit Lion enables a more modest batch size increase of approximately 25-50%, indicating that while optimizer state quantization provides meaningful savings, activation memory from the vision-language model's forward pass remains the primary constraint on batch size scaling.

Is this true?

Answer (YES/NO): YES